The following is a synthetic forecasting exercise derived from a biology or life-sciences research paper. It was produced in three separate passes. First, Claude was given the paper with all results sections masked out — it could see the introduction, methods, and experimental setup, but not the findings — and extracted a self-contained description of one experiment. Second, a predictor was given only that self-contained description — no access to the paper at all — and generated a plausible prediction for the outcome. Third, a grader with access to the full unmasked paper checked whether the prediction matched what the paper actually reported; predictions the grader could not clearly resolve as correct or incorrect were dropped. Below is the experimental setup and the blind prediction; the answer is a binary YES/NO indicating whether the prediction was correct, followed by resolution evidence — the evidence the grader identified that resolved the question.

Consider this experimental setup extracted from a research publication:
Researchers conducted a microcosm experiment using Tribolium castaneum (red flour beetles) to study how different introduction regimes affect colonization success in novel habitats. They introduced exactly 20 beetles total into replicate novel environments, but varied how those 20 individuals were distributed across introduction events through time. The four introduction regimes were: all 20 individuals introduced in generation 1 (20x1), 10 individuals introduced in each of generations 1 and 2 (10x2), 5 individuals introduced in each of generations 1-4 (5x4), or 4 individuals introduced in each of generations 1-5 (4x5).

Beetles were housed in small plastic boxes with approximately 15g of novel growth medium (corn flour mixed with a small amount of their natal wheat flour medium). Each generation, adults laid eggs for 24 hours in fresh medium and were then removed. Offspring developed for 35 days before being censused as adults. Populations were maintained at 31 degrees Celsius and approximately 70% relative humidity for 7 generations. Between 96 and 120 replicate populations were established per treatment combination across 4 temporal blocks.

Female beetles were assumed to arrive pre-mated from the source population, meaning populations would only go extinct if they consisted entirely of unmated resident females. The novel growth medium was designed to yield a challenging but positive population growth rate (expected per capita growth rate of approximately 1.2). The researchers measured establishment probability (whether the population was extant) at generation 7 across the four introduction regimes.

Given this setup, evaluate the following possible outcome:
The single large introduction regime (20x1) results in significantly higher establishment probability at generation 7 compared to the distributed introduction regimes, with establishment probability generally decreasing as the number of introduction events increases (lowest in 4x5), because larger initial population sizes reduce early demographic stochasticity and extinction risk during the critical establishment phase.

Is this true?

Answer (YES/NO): NO